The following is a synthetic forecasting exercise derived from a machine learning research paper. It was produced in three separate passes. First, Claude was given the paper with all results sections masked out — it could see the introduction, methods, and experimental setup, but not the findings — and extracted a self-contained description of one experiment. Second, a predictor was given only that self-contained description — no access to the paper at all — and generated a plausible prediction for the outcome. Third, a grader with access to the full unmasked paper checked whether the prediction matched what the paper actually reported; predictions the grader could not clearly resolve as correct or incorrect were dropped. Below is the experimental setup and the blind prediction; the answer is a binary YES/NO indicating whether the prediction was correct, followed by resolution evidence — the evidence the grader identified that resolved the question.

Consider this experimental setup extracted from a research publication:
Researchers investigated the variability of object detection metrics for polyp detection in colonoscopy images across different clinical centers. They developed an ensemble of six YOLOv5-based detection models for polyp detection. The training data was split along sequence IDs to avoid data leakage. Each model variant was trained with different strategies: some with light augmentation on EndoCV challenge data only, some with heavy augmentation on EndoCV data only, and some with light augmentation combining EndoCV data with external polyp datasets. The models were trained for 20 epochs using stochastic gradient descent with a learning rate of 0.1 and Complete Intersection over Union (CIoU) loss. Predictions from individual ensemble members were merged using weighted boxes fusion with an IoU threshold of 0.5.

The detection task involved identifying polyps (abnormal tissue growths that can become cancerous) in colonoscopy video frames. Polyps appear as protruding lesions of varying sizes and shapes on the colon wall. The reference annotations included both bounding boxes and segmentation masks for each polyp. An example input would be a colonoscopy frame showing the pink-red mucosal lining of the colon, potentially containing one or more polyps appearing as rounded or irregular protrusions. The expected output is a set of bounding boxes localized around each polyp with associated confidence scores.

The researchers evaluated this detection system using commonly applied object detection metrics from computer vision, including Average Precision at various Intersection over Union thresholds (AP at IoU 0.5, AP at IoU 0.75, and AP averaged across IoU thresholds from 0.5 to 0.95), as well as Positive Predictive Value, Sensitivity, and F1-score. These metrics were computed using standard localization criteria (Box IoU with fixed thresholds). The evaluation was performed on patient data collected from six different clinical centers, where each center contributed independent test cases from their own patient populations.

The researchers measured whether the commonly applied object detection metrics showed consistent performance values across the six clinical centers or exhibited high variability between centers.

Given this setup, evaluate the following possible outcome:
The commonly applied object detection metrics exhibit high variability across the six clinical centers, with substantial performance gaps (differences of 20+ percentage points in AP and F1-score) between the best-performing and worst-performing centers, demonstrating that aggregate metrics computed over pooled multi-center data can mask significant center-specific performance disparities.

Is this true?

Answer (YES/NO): YES